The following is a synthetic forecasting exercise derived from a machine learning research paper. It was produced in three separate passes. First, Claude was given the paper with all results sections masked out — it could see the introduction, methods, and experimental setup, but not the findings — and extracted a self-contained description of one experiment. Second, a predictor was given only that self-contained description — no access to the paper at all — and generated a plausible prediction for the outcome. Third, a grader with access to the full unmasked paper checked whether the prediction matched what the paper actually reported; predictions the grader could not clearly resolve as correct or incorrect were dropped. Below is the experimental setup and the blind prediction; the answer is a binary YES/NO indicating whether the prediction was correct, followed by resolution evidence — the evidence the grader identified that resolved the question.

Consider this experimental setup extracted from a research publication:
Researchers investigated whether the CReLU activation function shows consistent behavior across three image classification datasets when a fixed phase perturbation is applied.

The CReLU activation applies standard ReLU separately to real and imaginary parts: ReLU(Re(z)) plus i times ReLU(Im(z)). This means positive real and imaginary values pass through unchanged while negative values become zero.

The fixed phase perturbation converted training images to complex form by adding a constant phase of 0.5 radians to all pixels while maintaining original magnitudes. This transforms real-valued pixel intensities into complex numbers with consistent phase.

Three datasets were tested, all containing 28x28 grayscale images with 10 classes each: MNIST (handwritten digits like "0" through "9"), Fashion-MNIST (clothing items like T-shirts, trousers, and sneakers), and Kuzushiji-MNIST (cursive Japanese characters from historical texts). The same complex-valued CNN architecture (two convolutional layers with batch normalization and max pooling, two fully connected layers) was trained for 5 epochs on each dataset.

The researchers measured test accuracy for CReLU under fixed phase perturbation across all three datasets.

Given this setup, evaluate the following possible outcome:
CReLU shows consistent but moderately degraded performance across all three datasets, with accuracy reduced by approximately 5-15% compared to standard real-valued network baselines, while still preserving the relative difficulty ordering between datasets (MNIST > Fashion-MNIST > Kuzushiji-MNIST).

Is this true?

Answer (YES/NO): NO